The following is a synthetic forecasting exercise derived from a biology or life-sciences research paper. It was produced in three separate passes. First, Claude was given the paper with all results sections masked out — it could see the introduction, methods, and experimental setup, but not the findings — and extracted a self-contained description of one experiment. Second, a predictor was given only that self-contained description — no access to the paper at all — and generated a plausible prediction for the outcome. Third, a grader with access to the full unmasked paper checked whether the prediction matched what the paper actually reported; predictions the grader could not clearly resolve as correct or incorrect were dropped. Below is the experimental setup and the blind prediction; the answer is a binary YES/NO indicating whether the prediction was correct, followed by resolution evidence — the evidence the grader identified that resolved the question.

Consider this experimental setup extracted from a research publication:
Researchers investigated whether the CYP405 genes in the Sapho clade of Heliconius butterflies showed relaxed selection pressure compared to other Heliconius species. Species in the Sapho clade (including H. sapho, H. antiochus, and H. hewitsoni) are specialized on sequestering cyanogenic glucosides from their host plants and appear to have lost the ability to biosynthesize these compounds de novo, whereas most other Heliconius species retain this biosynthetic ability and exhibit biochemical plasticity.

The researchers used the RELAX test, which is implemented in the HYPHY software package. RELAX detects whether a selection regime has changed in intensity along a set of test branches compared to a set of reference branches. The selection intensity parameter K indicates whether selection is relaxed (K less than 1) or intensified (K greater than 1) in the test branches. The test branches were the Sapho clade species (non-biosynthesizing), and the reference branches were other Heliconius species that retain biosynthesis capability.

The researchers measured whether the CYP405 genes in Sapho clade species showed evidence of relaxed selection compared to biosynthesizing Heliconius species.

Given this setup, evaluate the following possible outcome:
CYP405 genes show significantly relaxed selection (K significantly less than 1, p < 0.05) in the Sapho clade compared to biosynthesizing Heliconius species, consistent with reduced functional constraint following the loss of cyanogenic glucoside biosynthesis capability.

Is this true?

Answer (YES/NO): NO